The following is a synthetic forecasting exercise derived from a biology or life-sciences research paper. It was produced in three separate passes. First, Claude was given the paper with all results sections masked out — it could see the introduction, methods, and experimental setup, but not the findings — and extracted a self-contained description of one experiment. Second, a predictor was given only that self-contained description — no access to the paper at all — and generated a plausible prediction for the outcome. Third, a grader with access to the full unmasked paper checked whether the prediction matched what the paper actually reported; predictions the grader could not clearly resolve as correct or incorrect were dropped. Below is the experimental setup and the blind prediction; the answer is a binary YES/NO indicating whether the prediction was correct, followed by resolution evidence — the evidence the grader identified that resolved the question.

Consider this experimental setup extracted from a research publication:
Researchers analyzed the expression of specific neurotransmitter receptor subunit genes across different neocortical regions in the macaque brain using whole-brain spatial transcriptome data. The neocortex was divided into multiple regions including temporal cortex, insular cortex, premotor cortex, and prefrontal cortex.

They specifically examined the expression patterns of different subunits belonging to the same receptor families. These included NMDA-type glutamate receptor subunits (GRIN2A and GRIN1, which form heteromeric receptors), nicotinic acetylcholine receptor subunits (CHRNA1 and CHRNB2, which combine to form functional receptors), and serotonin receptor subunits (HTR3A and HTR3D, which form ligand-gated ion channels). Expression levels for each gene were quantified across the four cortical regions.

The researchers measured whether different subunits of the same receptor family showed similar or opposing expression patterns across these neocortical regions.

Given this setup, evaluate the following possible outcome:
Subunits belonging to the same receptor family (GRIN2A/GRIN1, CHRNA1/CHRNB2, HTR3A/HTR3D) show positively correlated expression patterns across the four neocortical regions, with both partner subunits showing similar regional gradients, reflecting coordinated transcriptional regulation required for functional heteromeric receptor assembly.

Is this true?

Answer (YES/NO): NO